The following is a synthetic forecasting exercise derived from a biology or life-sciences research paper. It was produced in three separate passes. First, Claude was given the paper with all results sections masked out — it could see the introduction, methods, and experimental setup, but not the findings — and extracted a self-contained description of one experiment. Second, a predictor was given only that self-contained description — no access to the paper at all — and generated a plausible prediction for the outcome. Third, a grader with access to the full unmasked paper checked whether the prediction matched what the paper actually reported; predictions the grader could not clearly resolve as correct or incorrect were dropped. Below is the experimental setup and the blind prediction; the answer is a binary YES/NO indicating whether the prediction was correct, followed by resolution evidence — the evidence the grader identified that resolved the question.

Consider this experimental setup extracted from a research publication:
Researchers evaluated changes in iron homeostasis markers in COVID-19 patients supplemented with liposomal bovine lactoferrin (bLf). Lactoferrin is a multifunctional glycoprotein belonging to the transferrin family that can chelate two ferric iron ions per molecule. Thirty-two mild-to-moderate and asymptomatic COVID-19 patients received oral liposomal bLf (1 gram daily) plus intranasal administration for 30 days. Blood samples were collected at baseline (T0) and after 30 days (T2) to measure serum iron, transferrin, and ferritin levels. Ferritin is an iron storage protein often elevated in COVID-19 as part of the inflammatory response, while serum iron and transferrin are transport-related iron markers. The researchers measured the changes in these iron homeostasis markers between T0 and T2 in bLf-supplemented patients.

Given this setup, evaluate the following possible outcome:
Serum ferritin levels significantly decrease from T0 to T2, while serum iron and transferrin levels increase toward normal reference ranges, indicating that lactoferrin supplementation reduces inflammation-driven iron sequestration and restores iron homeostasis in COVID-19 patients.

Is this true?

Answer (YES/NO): NO